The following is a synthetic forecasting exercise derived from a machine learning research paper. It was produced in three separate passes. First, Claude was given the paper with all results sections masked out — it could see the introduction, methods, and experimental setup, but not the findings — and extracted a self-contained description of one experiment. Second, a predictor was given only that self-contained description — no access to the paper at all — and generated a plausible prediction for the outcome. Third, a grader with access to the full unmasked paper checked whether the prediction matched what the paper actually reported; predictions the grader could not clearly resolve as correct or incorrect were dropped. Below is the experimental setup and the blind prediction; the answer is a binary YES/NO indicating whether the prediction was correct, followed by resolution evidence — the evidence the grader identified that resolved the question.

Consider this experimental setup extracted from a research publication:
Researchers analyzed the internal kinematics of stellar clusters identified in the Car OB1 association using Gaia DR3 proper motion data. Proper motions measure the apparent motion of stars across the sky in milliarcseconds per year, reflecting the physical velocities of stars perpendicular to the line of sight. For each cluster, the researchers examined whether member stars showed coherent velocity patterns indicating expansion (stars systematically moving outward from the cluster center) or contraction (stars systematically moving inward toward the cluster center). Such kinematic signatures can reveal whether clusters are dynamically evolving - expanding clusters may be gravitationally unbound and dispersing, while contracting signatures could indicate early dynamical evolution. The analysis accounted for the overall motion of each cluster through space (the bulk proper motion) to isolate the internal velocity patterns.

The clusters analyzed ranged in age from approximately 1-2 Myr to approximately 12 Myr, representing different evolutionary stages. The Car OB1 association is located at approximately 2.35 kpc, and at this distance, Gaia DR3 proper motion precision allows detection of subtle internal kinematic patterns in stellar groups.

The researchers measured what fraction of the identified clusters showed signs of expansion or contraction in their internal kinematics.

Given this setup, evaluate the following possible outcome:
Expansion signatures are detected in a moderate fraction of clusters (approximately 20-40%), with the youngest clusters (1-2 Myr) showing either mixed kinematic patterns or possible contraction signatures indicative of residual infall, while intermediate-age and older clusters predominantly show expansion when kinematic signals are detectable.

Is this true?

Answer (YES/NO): NO